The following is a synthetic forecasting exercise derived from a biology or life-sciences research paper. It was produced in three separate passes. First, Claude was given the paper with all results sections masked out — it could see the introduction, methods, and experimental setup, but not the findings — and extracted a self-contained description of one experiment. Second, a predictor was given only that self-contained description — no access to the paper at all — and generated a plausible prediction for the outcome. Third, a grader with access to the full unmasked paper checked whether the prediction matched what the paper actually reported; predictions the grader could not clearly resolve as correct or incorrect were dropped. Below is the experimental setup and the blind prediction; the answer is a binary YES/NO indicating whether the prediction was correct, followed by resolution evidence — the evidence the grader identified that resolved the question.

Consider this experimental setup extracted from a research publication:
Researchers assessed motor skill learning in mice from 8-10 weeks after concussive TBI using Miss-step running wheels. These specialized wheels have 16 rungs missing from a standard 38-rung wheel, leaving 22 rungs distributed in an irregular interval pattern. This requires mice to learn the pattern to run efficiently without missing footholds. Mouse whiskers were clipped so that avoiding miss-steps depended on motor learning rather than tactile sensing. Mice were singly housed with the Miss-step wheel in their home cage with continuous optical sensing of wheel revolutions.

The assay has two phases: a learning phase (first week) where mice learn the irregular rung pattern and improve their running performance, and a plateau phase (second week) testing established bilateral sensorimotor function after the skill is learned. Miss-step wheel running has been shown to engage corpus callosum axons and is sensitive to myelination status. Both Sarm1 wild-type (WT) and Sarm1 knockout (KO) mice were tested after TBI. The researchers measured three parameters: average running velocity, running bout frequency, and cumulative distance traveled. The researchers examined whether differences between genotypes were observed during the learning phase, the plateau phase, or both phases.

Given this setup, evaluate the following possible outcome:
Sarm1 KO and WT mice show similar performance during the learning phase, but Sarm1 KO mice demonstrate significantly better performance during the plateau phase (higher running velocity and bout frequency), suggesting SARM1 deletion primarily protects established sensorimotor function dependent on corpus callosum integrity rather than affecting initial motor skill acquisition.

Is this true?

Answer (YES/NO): NO